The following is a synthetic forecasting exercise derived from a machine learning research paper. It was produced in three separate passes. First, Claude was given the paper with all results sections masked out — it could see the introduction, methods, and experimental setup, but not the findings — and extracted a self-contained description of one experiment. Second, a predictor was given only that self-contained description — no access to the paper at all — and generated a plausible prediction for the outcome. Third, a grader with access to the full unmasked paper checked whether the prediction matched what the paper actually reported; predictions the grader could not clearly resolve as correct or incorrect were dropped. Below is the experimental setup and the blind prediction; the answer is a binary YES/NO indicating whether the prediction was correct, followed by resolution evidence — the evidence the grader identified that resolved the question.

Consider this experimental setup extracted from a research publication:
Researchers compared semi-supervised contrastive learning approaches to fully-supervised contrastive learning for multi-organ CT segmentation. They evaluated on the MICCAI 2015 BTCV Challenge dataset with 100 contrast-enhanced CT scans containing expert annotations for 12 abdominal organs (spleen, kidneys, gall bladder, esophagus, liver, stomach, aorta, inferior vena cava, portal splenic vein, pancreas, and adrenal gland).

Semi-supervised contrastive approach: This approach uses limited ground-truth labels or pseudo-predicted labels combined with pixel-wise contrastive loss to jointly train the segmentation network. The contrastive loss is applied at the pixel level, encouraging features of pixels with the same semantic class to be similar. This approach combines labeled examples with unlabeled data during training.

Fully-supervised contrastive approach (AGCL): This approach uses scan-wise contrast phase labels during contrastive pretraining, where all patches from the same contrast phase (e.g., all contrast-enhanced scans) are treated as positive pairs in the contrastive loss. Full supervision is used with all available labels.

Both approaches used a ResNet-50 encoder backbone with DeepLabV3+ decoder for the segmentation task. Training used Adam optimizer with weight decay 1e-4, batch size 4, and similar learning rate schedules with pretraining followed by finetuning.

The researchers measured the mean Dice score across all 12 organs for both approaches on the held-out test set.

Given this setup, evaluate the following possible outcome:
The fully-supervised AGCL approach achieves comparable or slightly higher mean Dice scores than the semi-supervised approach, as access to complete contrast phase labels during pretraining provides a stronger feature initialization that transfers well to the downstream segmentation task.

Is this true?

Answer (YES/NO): YES